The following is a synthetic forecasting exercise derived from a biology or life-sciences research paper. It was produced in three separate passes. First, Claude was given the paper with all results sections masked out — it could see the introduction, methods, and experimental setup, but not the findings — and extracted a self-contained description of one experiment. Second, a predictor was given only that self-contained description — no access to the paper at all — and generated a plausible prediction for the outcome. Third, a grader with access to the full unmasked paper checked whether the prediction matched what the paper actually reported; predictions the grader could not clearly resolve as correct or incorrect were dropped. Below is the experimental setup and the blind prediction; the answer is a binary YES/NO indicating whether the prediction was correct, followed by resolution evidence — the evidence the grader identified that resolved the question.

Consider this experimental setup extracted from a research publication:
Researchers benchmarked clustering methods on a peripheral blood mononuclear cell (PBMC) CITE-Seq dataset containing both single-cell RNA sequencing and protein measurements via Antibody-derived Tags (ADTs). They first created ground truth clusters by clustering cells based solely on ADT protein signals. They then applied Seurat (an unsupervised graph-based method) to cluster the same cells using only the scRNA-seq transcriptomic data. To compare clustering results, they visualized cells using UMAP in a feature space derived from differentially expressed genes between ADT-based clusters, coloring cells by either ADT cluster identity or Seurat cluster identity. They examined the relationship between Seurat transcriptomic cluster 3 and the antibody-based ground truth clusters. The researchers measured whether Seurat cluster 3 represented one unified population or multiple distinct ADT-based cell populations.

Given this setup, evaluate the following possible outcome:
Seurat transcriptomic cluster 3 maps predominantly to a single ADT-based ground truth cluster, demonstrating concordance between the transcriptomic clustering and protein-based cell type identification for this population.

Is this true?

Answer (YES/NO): NO